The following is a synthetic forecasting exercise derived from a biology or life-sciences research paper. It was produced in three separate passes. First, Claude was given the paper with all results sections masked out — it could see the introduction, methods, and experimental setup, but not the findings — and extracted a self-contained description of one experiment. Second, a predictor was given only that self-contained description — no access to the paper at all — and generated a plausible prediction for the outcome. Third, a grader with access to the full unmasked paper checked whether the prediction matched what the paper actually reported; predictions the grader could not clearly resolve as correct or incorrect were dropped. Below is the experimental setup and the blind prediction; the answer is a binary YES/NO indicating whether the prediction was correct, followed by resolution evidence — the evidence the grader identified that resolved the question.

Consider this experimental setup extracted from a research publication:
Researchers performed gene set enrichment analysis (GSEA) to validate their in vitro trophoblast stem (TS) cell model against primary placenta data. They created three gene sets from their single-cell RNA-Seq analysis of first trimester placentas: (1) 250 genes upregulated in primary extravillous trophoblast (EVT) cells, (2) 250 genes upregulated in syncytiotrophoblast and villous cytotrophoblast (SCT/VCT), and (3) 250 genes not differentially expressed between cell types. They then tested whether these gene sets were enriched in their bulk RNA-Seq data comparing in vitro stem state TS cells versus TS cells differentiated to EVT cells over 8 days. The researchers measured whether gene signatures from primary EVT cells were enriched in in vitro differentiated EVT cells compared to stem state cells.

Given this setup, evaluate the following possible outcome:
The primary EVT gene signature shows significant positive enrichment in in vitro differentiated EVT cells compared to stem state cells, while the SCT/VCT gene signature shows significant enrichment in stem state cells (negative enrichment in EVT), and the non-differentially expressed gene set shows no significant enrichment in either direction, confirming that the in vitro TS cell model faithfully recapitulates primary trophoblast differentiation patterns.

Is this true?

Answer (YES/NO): NO